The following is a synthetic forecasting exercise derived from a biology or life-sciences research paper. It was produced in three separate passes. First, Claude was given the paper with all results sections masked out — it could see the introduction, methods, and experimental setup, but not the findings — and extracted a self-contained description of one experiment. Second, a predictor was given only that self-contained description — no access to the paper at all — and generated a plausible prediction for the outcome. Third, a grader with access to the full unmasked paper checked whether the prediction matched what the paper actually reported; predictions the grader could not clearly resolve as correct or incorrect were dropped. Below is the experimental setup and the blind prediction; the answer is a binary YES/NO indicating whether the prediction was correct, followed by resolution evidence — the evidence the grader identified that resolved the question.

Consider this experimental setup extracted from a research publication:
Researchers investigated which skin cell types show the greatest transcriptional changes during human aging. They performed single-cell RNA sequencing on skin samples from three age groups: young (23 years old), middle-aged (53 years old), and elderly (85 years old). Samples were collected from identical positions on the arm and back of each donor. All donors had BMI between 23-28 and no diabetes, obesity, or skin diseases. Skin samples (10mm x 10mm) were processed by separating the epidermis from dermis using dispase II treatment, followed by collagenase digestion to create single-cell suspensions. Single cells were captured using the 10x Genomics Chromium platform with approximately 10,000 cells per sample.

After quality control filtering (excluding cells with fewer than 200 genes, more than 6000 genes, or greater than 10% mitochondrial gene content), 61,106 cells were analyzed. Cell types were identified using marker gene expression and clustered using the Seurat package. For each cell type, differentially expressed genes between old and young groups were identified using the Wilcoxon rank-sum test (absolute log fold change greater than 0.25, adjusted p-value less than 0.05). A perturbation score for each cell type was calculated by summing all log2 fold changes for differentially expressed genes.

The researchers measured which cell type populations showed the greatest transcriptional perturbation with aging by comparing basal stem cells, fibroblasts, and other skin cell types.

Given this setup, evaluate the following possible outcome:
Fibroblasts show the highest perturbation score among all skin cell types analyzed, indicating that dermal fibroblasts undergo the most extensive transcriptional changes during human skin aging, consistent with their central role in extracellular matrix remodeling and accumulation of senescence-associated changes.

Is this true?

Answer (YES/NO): NO